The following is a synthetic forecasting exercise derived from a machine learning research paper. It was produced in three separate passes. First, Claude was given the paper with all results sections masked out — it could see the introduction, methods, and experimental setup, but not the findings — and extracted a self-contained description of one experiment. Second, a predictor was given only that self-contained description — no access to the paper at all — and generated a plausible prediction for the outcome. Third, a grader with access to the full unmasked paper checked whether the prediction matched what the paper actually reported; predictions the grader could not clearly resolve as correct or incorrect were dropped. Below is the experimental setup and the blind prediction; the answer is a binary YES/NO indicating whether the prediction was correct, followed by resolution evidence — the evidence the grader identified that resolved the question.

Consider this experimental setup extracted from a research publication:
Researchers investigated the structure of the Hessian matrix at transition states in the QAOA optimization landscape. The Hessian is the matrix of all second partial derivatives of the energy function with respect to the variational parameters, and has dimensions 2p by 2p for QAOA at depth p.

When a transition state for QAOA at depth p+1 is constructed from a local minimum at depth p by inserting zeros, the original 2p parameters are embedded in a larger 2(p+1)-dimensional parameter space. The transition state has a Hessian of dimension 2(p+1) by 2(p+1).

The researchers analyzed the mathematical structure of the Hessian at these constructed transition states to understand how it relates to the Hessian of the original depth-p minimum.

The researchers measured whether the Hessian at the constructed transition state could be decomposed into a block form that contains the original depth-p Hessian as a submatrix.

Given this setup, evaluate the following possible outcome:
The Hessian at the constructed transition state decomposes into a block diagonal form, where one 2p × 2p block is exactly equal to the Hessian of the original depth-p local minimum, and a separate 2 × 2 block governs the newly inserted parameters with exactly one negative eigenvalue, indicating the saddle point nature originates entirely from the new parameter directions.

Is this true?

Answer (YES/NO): NO